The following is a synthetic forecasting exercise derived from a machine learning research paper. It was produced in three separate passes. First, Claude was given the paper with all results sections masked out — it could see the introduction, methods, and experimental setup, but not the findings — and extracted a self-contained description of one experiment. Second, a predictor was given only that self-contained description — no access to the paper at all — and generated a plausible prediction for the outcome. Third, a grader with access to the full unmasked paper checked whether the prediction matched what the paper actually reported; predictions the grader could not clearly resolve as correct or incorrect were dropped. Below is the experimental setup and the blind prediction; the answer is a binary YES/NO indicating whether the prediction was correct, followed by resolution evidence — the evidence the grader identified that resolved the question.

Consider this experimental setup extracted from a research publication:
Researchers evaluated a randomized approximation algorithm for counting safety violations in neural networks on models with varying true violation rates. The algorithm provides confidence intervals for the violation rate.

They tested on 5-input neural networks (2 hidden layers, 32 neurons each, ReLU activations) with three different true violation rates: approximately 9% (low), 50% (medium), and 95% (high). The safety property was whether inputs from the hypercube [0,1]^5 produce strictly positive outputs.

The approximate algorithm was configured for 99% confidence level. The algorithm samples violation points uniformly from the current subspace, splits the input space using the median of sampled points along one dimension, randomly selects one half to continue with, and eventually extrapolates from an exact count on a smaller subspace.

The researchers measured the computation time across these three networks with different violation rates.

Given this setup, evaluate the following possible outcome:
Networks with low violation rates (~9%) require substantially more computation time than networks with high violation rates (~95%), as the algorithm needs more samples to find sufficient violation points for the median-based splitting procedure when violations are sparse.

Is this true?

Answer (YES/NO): NO